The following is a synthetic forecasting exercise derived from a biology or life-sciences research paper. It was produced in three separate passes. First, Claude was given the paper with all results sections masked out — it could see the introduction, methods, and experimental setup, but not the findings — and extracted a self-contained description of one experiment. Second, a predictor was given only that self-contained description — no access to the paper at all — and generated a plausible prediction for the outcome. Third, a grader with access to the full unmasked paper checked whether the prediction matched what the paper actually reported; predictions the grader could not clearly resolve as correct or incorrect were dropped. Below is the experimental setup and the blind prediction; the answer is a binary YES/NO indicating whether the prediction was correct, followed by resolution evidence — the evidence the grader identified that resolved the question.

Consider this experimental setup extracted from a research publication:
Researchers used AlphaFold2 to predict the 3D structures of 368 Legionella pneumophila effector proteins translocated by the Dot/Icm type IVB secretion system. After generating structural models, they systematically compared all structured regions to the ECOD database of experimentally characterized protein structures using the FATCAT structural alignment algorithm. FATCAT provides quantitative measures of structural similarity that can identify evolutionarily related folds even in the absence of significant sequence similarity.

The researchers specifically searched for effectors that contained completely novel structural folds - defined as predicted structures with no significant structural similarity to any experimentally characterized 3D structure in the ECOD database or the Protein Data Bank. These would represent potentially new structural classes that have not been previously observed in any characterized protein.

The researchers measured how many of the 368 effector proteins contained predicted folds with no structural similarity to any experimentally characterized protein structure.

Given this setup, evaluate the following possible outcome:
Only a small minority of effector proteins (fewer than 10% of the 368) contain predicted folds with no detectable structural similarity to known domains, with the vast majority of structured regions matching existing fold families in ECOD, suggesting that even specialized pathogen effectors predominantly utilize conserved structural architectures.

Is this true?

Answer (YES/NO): YES